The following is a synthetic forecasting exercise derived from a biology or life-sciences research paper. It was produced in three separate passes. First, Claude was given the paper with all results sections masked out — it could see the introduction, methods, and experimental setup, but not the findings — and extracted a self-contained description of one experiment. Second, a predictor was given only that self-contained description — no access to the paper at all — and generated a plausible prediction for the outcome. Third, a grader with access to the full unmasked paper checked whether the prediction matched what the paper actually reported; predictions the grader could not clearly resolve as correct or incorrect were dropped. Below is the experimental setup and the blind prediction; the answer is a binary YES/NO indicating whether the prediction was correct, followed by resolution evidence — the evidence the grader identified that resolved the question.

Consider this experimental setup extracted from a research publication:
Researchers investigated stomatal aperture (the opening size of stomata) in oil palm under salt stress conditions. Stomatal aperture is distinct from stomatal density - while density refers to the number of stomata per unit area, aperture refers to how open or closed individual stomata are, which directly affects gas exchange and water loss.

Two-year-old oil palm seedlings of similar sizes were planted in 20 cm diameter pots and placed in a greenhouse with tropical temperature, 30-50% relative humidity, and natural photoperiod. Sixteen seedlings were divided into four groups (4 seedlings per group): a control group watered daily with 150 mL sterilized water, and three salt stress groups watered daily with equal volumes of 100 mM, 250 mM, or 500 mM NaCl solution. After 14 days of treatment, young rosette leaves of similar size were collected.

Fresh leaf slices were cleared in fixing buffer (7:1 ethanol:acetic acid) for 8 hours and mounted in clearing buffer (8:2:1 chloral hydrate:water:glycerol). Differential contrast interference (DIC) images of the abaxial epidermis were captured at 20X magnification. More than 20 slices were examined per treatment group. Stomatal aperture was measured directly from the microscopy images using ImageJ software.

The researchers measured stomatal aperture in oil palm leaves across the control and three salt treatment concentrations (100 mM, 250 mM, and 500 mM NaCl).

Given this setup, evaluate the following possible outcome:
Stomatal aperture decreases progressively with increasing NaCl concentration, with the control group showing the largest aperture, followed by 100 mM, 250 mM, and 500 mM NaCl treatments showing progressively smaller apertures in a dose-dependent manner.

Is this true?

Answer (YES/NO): NO